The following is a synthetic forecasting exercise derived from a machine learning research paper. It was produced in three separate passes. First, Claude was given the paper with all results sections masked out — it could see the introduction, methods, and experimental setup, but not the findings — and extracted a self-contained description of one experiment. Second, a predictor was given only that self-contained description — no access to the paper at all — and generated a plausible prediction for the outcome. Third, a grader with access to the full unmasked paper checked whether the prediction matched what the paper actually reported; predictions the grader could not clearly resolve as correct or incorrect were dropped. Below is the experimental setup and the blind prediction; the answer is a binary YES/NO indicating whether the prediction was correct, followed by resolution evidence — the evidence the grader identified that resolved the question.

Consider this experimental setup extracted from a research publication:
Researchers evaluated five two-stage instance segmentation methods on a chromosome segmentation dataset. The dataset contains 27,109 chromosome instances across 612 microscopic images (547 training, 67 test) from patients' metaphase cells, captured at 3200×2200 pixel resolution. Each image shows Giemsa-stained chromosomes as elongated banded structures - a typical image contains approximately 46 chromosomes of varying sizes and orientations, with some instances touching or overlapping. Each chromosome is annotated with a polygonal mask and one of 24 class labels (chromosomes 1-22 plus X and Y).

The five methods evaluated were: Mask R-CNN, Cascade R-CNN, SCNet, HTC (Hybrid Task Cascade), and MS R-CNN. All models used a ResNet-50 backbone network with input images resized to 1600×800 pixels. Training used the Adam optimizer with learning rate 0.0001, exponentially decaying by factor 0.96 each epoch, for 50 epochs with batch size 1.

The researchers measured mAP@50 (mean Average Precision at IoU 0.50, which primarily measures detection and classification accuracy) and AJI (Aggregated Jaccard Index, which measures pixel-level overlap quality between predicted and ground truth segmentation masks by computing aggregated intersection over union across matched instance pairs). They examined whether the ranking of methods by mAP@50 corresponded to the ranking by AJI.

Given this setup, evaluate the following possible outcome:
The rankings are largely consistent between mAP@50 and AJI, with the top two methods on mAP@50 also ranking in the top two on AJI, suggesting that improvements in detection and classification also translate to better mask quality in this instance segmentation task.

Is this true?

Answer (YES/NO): NO